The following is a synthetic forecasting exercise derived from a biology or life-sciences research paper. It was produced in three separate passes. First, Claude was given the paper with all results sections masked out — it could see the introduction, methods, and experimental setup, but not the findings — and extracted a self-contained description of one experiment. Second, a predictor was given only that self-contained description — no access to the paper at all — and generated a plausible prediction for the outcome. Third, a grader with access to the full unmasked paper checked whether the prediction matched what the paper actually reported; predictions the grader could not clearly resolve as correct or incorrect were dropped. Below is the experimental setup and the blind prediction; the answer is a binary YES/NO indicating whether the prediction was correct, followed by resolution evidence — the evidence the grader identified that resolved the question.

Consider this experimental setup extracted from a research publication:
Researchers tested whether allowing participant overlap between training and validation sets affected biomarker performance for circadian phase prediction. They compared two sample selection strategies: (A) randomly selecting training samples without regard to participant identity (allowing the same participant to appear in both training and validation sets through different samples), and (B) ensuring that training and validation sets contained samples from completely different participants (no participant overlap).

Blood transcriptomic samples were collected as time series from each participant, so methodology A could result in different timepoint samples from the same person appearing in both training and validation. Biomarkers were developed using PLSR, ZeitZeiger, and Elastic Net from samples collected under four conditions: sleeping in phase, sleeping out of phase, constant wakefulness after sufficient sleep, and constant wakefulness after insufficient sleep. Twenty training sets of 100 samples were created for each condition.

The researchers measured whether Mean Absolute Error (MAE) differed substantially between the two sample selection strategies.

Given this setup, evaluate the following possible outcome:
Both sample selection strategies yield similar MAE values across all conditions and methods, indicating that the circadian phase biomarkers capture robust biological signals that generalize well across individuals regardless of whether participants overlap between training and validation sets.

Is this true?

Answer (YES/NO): YES